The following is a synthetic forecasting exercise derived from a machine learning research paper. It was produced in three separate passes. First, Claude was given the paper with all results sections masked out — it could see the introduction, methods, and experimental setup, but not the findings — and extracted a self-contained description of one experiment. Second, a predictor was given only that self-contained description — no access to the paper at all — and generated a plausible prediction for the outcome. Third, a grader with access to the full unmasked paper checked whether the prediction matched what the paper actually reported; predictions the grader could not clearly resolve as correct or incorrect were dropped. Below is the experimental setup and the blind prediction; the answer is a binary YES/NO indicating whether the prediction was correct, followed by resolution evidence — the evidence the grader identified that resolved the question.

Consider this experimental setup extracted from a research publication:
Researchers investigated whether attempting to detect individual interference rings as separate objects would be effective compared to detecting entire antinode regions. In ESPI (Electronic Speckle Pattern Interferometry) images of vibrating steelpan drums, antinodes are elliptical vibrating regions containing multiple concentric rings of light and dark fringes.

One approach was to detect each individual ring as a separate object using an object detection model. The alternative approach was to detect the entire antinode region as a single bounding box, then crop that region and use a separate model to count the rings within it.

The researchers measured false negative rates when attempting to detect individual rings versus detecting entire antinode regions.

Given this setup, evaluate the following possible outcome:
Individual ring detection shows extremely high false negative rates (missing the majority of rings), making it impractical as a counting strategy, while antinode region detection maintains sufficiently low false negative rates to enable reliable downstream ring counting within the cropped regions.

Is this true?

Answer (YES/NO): NO